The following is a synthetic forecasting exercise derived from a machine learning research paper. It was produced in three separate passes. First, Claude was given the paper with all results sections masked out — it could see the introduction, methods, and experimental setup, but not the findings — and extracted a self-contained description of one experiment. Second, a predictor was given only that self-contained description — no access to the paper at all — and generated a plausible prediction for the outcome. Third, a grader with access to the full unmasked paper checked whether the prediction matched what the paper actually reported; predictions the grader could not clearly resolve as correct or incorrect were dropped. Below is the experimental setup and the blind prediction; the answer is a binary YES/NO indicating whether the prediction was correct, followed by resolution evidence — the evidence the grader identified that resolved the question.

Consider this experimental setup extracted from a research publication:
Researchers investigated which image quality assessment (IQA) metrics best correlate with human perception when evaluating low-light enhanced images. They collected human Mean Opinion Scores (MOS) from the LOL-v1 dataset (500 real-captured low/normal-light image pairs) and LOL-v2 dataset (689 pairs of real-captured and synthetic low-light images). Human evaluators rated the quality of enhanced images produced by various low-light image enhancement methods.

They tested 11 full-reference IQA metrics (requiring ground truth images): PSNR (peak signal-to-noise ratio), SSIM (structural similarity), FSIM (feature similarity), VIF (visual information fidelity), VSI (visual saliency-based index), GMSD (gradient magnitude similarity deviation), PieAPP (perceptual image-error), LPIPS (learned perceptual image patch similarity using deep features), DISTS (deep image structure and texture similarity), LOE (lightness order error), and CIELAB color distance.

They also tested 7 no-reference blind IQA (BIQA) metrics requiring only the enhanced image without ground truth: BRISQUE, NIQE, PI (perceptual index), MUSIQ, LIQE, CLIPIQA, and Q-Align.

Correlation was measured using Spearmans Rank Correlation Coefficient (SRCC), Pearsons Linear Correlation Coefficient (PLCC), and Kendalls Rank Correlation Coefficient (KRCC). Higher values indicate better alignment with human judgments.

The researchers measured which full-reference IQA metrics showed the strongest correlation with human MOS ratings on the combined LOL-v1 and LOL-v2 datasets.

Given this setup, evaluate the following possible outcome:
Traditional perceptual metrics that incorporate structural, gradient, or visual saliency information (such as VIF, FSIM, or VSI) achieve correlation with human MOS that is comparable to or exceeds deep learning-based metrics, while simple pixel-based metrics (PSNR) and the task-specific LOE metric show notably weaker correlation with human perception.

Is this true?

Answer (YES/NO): NO